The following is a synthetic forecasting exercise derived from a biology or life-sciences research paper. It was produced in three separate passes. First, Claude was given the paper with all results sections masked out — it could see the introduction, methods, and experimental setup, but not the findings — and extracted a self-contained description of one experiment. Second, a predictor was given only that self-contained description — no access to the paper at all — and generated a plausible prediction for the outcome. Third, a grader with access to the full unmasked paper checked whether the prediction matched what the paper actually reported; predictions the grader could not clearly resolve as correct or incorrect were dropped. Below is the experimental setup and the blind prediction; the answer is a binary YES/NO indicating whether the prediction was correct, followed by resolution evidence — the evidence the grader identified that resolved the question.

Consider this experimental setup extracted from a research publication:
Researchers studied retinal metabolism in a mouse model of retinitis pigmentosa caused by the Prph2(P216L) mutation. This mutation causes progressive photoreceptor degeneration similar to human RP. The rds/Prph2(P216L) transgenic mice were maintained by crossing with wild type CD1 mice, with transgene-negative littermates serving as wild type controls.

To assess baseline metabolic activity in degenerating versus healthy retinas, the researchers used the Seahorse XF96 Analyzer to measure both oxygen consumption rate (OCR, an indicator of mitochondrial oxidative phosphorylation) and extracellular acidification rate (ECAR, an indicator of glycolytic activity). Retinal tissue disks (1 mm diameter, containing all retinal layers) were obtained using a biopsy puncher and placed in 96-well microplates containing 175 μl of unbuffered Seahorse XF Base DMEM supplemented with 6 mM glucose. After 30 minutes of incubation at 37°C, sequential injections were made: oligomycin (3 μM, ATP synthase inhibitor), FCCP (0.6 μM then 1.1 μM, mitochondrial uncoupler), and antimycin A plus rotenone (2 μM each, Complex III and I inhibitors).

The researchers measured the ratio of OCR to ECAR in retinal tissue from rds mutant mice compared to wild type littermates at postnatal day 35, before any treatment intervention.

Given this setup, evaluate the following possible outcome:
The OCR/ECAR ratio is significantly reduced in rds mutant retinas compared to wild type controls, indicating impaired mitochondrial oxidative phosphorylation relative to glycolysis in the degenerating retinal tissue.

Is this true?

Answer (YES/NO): YES